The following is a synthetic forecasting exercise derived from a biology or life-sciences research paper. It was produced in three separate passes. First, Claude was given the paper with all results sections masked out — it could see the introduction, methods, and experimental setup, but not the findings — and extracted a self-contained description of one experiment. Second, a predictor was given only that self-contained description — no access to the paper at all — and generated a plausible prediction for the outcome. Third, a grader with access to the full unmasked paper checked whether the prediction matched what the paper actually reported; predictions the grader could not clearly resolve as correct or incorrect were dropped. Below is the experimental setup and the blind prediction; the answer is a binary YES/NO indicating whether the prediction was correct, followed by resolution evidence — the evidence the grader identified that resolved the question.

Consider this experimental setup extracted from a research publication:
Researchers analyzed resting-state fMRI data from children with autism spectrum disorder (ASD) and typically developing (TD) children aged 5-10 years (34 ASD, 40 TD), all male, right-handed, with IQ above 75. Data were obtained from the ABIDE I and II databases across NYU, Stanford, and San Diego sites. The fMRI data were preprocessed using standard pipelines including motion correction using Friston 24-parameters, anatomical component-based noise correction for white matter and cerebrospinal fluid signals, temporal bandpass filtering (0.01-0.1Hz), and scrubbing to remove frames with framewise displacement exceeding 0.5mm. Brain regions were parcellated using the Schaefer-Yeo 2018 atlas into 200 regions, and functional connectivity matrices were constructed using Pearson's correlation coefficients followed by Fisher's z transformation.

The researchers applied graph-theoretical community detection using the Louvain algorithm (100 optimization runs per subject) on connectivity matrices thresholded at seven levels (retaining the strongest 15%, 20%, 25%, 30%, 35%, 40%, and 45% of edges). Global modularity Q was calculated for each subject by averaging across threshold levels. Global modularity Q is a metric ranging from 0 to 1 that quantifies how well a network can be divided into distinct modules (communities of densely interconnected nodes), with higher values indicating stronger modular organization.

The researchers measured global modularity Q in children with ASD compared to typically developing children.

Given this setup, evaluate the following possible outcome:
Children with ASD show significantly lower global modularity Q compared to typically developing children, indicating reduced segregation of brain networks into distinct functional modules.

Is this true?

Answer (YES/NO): YES